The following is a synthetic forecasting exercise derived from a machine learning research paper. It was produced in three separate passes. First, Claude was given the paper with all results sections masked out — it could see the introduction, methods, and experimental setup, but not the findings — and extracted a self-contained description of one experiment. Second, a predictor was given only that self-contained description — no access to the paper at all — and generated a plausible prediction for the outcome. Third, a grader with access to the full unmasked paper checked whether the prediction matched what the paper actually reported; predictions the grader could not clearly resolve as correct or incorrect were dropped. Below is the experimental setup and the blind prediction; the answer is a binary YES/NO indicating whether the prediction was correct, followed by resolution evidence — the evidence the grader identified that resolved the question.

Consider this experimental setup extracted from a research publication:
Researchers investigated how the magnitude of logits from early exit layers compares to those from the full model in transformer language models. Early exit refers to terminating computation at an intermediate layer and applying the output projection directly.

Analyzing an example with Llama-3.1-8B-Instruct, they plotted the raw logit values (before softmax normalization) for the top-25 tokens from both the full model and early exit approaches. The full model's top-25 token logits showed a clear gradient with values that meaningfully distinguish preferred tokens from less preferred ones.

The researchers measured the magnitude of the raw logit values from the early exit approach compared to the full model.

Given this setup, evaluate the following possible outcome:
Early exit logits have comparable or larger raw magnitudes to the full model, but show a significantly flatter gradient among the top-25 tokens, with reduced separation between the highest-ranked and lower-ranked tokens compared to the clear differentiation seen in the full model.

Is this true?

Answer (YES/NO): NO